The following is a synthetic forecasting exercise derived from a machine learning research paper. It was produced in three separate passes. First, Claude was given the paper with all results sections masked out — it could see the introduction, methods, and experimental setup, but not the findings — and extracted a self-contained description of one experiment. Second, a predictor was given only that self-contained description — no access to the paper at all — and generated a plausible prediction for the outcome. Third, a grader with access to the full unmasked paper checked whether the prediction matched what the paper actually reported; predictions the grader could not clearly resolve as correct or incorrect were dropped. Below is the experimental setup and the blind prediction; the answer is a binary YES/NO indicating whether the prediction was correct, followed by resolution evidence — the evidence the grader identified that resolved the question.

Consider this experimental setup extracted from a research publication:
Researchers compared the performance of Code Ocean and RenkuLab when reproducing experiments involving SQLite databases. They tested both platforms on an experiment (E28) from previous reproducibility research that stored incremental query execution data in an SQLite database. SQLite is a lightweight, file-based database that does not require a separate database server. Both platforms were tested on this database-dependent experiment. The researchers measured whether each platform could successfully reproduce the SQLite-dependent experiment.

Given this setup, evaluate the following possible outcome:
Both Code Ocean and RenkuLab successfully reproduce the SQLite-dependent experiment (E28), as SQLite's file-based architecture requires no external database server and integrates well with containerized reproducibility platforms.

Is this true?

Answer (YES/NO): NO